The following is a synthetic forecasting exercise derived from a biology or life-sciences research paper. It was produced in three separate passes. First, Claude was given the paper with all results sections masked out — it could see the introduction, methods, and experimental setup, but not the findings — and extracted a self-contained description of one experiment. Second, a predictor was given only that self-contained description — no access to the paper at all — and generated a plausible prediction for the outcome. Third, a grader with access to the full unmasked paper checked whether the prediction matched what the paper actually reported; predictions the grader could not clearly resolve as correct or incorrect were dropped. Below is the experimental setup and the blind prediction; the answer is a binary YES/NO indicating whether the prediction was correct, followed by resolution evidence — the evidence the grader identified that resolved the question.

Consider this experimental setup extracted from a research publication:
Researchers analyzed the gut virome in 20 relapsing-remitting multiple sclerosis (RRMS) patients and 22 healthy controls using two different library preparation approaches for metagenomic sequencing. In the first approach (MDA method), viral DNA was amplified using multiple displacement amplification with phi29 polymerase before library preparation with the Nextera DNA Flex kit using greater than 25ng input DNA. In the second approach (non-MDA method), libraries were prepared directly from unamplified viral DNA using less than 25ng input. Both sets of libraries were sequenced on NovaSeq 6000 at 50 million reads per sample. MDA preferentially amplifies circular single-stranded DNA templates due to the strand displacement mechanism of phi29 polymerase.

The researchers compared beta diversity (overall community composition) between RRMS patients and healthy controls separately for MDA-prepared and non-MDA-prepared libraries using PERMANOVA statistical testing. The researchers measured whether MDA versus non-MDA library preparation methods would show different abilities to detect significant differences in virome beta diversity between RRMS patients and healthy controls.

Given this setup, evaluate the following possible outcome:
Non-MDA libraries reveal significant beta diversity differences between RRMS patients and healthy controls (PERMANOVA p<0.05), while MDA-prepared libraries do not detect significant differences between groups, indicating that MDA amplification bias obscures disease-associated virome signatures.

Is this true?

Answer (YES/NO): NO